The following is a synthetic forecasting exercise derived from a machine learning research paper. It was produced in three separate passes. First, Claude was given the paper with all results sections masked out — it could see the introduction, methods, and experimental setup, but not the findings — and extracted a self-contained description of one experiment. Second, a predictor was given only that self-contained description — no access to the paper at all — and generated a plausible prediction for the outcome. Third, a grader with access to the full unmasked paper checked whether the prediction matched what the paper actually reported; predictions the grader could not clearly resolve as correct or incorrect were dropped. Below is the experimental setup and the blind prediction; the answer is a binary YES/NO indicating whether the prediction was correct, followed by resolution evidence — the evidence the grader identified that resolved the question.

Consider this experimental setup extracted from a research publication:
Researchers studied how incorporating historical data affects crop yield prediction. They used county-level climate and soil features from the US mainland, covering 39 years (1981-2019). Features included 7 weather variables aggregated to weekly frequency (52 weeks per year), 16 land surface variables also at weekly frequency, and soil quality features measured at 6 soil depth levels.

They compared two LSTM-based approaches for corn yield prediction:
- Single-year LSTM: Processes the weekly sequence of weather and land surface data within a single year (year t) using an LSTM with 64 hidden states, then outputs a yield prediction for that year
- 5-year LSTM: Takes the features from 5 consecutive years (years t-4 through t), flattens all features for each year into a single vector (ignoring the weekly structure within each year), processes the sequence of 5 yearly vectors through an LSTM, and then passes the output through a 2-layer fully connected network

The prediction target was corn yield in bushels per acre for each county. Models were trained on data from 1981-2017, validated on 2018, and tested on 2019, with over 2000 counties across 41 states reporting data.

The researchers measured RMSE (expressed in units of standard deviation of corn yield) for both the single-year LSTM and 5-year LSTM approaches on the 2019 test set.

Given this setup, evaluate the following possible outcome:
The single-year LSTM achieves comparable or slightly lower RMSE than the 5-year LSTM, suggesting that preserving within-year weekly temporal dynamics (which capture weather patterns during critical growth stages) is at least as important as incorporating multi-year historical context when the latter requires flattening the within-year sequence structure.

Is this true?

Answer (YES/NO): NO